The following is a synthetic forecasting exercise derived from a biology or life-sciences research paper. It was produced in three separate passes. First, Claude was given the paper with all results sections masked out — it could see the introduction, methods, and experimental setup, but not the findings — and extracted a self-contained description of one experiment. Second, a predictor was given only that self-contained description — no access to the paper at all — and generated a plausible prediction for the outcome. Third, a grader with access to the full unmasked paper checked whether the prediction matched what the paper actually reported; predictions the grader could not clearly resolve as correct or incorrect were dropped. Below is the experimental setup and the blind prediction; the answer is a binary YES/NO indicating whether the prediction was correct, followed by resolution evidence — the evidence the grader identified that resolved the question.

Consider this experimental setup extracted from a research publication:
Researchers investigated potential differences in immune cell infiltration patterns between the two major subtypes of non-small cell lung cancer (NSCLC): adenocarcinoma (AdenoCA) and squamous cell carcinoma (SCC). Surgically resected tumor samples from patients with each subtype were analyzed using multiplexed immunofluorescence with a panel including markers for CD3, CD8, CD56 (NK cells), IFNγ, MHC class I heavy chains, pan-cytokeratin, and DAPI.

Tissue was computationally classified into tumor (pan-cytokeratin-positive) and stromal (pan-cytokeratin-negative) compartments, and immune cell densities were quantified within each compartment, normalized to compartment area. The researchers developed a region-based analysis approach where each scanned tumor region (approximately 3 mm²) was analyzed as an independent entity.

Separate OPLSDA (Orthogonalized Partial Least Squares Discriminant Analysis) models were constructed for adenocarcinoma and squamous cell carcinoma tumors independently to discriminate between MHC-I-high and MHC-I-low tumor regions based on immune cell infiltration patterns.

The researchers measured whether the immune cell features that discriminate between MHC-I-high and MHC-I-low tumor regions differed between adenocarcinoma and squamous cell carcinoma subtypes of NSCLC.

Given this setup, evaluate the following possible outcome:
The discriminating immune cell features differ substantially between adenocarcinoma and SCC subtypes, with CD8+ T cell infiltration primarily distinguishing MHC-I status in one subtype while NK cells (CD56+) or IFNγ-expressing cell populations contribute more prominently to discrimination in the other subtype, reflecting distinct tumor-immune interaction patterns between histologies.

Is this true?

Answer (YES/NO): NO